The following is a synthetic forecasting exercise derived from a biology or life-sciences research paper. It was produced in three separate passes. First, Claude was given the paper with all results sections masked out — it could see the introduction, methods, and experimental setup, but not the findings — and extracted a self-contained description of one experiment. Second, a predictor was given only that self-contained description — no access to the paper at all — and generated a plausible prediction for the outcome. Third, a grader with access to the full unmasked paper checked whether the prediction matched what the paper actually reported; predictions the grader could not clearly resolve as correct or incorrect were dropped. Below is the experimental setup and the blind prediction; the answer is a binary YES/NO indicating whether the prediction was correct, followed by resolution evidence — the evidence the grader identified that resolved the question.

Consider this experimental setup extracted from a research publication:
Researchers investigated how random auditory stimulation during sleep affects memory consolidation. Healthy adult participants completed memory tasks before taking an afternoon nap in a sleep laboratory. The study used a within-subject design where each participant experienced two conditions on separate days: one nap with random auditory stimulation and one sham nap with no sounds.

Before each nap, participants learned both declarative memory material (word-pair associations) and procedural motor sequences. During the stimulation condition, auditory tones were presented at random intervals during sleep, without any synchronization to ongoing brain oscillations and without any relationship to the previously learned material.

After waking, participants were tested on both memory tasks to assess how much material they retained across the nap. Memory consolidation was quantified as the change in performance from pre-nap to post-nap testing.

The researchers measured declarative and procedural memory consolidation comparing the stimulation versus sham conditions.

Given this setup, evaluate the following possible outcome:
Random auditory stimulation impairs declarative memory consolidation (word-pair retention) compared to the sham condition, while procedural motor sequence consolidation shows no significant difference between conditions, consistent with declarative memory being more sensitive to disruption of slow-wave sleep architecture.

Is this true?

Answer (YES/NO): NO